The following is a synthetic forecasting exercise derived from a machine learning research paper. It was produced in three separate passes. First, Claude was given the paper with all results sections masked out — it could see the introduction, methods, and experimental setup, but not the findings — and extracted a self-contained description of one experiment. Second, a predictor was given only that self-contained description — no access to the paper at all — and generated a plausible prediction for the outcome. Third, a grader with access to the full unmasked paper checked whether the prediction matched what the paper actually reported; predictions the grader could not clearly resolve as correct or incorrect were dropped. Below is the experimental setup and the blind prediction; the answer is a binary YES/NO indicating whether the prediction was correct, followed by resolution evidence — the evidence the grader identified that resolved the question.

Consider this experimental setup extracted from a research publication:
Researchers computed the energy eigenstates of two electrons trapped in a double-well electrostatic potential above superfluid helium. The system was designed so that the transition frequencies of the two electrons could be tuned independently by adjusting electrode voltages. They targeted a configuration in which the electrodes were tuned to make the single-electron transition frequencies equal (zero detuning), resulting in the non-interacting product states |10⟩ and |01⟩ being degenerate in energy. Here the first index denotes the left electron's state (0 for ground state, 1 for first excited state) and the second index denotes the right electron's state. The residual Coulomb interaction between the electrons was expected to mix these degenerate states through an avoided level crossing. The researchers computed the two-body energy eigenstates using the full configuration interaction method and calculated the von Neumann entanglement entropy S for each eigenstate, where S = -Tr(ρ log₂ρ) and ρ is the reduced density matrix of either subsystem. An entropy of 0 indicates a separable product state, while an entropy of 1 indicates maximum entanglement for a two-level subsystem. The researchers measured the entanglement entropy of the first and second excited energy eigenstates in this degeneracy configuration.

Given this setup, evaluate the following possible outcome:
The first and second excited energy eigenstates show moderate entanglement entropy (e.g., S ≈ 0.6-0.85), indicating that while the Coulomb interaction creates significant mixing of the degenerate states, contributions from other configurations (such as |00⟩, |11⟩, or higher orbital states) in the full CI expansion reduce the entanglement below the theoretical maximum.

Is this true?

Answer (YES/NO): NO